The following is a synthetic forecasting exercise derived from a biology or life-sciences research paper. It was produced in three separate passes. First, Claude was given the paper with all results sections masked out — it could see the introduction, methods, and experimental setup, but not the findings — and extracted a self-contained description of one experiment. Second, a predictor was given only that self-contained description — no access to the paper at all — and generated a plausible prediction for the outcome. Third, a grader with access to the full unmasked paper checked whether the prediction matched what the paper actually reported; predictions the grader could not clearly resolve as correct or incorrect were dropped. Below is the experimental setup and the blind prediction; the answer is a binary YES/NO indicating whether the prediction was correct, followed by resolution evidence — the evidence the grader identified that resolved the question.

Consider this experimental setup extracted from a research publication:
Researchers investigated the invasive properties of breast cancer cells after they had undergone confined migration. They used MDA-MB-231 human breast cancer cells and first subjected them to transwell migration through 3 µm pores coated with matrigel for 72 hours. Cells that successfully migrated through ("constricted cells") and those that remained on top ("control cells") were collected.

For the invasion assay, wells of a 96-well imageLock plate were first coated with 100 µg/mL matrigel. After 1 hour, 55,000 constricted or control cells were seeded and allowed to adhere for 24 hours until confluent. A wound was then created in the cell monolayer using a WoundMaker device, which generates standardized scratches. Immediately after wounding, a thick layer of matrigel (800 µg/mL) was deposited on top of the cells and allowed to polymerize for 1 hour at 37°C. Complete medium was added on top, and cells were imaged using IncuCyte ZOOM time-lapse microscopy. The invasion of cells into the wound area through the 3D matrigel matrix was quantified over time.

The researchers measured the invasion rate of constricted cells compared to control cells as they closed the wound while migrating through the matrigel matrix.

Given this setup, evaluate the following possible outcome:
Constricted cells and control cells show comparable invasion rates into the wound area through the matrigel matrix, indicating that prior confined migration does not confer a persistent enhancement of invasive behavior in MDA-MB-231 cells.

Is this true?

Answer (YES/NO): YES